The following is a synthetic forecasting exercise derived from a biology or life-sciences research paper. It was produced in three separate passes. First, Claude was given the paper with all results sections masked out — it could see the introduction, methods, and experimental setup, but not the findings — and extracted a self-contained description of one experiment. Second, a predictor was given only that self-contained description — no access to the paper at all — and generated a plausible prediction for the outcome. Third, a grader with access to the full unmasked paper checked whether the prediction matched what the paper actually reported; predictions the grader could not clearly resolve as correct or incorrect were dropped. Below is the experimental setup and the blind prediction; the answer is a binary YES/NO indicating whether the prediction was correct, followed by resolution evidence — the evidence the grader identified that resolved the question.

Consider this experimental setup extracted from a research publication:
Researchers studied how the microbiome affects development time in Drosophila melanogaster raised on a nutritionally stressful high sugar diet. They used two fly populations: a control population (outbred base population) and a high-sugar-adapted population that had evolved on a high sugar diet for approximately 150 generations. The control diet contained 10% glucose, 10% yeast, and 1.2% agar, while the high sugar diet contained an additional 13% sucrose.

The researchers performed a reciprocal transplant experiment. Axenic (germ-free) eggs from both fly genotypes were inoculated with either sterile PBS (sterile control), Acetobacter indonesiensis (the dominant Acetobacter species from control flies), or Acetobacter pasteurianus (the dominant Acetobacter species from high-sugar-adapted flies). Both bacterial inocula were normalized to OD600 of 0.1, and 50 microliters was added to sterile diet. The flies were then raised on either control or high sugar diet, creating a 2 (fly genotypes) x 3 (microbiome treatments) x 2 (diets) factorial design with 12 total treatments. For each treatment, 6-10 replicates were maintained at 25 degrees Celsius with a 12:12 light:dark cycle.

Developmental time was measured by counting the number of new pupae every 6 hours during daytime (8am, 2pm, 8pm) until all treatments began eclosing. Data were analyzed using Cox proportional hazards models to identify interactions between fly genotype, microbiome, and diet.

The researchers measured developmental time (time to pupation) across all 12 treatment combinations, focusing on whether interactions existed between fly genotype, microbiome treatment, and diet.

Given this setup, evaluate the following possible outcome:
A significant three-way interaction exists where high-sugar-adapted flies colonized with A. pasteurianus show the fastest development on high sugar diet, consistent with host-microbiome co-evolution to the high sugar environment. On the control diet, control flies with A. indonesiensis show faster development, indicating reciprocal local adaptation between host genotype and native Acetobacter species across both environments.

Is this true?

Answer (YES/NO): NO